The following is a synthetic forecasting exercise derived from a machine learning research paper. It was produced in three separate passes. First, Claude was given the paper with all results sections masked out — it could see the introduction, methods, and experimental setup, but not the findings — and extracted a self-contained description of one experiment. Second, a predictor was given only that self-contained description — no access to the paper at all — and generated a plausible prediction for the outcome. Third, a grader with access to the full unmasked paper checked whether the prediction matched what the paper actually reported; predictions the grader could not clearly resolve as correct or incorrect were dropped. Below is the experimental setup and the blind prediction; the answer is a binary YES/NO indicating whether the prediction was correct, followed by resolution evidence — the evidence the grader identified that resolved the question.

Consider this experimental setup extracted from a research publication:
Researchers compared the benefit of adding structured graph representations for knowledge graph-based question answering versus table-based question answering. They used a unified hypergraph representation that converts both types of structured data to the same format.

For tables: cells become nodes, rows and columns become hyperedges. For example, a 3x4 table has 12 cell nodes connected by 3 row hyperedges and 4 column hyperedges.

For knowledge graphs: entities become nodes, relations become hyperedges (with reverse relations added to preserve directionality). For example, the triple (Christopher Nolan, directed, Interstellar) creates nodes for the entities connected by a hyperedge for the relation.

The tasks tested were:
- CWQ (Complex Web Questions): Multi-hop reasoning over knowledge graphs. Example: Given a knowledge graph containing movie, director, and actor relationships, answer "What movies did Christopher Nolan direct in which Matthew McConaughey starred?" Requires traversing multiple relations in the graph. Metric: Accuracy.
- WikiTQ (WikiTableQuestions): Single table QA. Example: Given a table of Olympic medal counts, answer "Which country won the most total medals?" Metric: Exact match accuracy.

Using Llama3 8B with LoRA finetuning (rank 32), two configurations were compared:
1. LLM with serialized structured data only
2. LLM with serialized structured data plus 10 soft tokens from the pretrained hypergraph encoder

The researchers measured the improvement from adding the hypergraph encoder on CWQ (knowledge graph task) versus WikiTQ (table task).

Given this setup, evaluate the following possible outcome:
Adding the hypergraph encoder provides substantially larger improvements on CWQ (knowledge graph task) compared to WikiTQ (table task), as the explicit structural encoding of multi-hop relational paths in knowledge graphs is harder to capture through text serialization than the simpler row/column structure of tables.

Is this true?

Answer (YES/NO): NO